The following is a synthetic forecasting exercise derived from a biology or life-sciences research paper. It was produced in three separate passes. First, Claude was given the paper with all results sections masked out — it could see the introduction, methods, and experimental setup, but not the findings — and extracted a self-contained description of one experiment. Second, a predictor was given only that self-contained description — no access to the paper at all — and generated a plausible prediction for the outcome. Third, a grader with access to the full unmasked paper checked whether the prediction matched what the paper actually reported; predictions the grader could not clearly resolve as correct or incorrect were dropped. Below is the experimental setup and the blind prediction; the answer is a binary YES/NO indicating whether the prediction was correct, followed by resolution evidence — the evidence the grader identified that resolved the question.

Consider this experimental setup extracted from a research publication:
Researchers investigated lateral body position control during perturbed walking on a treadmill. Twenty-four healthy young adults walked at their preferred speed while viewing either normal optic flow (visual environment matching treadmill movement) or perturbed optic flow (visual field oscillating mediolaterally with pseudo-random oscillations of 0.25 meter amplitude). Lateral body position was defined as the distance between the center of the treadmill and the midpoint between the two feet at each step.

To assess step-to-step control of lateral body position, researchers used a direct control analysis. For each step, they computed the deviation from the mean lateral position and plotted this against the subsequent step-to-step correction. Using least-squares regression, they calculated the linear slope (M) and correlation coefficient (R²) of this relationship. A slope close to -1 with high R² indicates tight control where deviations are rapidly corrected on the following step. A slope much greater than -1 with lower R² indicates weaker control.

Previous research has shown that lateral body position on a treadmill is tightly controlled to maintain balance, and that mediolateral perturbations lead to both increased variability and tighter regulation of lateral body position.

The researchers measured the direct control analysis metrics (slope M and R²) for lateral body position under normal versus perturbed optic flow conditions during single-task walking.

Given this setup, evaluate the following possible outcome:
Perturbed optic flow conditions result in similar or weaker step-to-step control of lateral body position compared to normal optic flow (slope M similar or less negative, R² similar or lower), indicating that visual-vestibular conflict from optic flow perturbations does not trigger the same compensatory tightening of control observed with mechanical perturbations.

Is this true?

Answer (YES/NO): NO